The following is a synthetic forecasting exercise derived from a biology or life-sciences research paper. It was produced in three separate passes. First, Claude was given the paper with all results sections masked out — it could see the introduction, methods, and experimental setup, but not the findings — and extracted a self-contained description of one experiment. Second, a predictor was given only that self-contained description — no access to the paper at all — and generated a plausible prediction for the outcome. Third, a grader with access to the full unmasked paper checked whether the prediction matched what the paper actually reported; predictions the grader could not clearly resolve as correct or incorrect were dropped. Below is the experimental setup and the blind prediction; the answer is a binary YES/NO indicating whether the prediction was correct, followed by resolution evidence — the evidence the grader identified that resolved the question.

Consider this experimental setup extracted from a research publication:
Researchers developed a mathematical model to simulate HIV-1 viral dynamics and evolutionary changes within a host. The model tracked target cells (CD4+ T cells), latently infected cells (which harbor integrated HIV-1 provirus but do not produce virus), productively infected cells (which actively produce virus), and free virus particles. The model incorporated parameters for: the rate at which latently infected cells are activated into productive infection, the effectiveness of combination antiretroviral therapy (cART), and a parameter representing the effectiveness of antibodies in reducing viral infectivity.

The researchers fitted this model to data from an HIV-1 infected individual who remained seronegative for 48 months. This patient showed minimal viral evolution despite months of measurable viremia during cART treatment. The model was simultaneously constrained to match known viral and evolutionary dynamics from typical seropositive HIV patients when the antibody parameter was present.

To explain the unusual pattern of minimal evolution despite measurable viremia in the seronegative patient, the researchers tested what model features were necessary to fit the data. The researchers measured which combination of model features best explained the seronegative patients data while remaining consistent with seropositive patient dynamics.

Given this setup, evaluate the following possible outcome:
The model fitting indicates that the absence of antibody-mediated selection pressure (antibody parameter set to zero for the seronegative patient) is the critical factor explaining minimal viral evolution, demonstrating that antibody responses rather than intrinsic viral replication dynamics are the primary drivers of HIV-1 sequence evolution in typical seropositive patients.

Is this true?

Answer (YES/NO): NO